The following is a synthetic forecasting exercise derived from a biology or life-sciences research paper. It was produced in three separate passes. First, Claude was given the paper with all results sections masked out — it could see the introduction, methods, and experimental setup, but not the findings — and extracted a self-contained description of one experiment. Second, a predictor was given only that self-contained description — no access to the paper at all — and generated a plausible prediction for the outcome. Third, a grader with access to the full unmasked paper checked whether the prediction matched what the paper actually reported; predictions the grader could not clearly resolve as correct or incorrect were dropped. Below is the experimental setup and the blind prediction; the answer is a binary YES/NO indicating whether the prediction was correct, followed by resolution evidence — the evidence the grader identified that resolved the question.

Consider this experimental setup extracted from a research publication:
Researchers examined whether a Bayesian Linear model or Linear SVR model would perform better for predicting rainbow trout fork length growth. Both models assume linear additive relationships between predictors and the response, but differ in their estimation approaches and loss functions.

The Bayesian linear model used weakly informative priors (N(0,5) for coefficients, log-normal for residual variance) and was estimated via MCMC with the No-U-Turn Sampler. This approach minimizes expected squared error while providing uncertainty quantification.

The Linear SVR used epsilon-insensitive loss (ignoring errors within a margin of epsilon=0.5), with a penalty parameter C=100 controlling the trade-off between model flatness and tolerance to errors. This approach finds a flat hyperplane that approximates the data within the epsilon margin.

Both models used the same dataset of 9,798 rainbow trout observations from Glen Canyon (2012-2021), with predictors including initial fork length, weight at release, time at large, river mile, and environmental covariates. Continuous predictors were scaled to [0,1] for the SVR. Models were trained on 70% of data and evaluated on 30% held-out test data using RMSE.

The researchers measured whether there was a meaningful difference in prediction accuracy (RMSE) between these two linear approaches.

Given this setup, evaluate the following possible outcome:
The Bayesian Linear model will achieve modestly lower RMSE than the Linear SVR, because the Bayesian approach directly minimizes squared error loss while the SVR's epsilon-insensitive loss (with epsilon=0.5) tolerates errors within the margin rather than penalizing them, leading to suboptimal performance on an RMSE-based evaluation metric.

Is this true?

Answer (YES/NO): NO